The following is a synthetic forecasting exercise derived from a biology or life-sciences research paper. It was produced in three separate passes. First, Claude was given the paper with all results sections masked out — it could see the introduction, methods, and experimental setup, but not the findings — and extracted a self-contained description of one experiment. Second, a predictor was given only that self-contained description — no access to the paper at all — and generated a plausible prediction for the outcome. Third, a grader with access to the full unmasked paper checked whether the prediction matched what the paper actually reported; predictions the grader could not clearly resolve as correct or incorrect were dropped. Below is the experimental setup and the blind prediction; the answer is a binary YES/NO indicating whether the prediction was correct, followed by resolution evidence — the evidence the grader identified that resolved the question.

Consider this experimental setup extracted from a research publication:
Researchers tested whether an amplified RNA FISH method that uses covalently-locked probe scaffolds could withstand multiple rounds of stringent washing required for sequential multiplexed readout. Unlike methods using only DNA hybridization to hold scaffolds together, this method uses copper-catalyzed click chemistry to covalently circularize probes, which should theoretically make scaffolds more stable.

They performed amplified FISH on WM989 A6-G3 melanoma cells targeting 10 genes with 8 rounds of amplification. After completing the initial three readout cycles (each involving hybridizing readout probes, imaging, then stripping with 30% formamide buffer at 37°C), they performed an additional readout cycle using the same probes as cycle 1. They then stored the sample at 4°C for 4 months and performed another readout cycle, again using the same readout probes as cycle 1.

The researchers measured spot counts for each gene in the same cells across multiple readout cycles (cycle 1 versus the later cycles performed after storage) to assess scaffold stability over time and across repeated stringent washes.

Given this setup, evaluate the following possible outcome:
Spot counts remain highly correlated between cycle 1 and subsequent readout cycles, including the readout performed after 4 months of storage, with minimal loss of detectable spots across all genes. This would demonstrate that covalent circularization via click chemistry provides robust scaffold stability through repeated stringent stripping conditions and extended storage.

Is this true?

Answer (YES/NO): YES